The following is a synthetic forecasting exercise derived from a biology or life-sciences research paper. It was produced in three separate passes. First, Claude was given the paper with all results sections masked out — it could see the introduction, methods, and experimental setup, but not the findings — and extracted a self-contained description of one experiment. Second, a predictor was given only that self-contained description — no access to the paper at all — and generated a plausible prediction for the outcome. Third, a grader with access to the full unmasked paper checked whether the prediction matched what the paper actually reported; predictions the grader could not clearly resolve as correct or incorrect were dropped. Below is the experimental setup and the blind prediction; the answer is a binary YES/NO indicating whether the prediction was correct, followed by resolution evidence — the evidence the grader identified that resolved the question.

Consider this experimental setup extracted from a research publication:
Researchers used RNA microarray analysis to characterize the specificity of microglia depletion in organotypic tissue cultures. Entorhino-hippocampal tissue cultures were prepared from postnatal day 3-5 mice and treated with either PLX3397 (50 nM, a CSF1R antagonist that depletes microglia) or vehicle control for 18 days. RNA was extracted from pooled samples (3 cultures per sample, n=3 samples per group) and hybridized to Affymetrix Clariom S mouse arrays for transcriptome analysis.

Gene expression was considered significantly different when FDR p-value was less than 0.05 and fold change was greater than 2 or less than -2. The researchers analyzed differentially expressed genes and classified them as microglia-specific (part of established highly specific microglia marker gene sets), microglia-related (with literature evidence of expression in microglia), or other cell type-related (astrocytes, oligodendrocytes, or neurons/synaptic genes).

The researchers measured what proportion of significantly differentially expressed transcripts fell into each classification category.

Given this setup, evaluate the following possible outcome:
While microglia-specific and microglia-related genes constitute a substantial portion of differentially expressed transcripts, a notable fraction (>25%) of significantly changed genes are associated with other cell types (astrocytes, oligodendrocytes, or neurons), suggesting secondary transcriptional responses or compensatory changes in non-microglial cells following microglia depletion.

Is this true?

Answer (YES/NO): NO